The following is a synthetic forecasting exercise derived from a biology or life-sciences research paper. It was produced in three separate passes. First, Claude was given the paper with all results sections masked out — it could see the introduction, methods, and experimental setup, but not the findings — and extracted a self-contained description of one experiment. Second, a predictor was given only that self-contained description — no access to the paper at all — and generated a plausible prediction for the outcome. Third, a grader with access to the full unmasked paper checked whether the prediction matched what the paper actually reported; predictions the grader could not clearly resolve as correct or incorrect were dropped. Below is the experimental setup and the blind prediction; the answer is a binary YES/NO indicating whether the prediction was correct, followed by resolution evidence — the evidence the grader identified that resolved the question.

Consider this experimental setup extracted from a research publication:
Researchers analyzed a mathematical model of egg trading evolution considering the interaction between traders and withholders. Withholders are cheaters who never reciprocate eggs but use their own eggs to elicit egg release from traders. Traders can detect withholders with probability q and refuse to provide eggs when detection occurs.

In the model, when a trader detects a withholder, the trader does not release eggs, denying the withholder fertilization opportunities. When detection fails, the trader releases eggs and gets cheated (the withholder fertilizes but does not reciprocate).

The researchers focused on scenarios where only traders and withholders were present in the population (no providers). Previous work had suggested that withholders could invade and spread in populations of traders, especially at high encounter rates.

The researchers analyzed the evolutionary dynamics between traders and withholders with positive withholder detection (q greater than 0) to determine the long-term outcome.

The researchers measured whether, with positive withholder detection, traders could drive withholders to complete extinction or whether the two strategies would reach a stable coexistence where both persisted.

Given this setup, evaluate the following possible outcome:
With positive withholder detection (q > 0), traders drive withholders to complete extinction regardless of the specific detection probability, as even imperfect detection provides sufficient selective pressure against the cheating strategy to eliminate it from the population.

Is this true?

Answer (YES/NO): NO